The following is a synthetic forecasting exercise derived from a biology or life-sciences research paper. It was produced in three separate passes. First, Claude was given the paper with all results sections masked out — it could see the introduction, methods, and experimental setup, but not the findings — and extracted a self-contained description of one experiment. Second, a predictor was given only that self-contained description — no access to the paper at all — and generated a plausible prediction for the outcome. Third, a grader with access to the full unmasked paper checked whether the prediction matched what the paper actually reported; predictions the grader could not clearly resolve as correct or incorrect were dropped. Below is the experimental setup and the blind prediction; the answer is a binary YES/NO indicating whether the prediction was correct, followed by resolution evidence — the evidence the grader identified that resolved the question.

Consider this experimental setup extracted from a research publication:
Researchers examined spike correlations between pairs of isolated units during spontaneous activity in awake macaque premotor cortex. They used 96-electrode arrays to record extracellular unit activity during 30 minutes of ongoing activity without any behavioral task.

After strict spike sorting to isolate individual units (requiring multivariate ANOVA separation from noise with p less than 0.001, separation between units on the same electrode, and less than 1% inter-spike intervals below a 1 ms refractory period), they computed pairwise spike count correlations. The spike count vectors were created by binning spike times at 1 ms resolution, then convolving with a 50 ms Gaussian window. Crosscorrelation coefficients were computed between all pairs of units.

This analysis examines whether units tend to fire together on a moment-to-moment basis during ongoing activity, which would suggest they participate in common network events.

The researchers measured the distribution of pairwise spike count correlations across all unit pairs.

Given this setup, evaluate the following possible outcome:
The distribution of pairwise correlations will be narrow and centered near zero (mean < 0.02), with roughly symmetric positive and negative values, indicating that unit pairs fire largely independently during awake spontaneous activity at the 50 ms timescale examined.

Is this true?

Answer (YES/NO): NO